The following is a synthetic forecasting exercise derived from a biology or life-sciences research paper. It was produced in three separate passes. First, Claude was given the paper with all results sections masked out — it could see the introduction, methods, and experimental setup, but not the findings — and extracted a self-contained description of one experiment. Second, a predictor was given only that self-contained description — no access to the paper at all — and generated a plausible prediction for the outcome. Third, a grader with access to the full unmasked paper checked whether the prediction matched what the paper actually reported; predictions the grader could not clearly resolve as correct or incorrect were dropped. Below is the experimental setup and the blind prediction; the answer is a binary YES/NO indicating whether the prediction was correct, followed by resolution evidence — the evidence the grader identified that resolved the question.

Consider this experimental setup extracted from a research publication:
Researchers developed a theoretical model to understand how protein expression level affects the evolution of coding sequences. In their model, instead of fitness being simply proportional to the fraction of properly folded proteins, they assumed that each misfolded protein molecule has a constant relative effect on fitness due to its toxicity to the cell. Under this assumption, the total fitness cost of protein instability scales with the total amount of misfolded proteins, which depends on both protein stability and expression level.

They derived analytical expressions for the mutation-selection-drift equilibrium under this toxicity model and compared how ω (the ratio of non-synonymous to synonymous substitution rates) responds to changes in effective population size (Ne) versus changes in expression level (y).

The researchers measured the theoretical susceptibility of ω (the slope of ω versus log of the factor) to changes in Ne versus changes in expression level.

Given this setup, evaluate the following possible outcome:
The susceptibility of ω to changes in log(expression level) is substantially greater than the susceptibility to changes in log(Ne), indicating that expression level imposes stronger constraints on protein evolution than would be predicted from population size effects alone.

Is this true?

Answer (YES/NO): NO